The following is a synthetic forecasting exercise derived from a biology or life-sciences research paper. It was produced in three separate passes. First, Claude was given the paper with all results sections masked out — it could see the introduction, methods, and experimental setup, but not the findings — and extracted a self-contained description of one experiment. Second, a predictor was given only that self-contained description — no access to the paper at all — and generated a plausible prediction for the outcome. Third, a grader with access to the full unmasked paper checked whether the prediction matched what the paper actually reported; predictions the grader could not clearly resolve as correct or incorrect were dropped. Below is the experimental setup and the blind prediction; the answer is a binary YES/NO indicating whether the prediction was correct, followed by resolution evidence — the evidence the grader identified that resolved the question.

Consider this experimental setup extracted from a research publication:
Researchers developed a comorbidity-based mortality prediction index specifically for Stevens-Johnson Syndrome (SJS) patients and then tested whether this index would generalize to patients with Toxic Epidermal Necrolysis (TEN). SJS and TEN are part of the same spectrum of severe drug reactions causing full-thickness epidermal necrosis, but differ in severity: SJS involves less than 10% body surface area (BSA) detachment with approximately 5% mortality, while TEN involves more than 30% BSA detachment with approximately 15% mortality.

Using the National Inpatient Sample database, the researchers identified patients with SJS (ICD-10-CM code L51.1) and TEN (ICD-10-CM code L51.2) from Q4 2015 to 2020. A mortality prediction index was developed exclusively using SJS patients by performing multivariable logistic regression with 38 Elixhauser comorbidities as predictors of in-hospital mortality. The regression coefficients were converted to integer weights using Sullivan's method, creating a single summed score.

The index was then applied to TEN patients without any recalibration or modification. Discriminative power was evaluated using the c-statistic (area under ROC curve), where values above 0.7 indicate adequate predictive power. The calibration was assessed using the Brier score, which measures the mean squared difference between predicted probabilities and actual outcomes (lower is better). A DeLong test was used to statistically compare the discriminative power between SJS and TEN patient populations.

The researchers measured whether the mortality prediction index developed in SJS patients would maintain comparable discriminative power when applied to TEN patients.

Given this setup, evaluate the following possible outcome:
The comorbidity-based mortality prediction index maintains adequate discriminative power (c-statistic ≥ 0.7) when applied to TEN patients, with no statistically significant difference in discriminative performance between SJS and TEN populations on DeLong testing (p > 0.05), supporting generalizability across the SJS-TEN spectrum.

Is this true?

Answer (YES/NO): NO